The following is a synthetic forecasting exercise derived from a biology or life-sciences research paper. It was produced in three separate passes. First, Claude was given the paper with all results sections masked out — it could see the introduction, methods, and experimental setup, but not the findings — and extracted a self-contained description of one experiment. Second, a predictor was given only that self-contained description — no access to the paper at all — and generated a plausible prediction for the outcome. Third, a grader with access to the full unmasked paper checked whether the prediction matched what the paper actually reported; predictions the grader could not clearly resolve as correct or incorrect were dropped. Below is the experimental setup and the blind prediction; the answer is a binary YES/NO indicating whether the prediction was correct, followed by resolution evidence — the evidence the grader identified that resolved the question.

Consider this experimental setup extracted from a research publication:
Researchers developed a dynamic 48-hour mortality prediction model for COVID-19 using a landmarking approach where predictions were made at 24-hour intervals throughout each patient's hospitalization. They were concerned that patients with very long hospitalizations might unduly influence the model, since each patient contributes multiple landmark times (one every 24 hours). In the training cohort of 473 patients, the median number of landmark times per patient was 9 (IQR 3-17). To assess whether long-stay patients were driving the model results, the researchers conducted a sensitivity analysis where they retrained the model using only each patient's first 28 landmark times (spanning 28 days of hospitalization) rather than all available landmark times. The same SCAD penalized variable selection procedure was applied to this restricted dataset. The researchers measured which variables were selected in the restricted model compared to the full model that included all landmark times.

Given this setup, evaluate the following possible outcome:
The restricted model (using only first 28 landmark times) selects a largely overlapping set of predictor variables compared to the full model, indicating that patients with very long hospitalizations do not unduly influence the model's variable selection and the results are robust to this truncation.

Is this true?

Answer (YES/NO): YES